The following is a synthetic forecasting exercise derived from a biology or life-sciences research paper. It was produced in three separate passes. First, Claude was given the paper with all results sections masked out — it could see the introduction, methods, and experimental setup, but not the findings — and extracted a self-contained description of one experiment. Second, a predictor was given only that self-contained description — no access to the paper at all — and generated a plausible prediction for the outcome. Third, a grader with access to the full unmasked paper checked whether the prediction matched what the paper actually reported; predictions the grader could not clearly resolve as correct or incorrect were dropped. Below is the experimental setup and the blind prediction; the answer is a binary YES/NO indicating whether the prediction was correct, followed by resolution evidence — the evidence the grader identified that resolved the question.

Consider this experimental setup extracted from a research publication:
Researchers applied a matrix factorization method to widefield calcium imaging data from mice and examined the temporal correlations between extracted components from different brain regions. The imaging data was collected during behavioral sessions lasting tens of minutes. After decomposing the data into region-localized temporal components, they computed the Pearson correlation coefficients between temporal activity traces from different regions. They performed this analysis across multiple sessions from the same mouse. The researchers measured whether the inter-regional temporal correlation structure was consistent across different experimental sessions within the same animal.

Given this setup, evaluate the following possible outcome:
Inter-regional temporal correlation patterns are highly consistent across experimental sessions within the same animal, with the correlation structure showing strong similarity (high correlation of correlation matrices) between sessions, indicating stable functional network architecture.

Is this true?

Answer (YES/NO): YES